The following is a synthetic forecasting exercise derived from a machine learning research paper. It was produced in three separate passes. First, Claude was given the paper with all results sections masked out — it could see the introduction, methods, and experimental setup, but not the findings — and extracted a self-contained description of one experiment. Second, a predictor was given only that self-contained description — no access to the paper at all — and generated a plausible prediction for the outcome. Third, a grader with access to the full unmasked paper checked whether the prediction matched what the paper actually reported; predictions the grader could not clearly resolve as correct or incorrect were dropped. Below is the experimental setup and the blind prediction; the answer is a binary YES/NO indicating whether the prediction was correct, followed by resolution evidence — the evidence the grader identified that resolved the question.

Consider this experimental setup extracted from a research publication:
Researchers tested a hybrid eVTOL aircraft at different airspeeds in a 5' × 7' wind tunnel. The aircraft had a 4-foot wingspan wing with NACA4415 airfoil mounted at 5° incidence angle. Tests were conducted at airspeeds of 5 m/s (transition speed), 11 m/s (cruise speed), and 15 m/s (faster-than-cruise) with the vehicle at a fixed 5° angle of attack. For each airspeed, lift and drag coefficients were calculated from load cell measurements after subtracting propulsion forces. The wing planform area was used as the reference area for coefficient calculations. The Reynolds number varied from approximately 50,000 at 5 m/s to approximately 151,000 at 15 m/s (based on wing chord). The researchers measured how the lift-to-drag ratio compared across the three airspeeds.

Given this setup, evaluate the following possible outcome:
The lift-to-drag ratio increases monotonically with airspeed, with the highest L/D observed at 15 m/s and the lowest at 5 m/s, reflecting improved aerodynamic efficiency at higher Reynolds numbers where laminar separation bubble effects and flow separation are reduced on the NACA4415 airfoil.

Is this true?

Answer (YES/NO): YES